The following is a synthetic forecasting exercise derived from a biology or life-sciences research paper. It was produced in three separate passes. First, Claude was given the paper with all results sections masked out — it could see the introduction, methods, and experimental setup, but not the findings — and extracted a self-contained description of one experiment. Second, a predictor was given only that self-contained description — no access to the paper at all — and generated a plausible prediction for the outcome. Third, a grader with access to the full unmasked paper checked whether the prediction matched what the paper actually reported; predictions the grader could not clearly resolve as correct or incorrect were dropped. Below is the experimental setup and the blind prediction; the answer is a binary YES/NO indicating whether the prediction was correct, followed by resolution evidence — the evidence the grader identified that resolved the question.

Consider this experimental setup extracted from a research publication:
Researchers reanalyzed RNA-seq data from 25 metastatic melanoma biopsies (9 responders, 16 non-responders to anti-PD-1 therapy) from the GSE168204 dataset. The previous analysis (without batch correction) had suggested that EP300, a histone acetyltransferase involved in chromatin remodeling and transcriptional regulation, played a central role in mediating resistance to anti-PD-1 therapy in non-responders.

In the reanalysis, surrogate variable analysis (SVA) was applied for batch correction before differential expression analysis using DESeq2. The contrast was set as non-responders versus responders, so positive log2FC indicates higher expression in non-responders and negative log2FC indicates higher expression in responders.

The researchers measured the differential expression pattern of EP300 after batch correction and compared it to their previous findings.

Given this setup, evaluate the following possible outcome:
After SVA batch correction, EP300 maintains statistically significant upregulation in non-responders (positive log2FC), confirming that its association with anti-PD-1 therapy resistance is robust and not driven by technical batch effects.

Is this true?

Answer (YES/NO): NO